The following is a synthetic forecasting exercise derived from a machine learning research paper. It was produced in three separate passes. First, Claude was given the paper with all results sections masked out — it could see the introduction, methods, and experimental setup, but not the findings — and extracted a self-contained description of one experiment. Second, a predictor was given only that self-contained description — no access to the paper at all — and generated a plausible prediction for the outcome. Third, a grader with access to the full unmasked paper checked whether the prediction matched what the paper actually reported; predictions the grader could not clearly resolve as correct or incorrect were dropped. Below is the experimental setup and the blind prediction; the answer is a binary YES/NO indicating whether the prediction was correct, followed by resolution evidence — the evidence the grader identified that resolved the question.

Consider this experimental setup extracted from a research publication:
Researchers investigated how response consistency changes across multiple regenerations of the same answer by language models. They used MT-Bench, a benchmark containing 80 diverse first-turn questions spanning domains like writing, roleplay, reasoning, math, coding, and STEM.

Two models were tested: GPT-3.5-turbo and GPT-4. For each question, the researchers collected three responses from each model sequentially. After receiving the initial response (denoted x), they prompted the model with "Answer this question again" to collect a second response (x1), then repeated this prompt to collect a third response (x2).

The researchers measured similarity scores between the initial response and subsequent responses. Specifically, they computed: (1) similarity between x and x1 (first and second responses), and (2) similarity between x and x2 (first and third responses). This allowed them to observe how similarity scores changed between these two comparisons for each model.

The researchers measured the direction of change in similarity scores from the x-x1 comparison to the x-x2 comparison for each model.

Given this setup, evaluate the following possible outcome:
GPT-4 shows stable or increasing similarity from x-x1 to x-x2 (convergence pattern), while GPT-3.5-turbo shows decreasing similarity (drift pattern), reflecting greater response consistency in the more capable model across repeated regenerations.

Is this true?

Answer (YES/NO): NO